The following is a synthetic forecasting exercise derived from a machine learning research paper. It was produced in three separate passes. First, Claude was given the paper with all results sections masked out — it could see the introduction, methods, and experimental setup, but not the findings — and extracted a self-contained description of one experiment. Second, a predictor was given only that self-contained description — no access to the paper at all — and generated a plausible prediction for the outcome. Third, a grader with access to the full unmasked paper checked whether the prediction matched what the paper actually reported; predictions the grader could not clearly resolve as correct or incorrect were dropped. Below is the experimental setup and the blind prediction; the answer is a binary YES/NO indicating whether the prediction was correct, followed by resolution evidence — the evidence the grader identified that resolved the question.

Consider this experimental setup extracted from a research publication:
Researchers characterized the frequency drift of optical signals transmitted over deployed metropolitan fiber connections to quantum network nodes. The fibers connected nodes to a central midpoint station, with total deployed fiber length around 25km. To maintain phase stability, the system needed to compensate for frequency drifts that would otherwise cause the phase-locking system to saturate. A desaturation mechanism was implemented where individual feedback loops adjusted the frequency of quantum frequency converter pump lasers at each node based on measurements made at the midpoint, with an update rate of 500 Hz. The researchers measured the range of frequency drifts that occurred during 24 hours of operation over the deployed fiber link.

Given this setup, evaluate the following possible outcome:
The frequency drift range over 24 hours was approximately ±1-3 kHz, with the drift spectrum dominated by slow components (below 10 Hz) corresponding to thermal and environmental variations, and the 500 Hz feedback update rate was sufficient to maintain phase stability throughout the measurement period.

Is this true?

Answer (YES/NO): NO